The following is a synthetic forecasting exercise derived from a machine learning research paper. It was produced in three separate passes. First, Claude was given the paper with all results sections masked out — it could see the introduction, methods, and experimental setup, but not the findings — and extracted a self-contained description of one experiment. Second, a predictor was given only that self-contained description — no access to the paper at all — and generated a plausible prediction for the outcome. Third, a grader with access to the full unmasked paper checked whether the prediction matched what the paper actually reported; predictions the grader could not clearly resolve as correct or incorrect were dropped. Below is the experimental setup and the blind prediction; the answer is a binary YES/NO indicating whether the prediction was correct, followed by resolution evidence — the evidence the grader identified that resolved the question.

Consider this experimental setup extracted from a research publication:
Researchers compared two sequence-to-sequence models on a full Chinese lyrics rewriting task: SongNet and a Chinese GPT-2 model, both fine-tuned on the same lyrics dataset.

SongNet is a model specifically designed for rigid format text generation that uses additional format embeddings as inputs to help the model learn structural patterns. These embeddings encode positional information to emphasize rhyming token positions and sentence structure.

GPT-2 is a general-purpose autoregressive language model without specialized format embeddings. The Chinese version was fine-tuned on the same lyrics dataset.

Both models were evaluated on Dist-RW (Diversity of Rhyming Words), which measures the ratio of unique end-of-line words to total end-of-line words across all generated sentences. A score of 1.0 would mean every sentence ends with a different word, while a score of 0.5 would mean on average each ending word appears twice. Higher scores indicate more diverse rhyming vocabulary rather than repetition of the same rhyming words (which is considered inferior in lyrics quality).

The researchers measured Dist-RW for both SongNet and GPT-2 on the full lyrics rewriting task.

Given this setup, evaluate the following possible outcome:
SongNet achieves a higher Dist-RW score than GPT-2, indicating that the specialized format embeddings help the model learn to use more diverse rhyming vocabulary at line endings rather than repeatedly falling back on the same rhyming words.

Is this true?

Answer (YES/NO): YES